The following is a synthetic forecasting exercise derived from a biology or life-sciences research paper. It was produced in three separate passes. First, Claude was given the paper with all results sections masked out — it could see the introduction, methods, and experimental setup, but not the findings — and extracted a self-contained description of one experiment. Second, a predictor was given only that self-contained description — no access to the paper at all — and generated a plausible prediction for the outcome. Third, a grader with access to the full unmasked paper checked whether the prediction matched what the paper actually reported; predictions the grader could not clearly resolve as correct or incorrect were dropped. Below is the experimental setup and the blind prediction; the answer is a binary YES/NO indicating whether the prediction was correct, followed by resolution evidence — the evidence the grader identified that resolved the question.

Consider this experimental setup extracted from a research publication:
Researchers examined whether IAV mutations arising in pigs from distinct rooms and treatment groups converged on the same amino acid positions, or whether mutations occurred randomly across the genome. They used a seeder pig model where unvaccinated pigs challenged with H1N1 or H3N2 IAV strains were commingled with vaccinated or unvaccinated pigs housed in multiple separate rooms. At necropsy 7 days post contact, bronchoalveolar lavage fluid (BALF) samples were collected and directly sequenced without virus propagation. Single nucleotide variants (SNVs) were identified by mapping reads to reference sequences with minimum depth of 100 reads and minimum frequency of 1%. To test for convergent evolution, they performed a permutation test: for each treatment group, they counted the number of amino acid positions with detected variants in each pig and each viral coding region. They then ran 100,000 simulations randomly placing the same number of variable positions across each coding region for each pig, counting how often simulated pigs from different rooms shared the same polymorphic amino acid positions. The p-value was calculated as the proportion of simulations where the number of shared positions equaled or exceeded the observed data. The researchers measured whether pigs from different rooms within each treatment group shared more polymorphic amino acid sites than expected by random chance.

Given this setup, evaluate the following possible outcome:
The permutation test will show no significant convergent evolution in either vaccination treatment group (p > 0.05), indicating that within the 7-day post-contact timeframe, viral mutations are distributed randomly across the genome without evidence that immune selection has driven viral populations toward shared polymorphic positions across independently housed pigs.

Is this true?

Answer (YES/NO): YES